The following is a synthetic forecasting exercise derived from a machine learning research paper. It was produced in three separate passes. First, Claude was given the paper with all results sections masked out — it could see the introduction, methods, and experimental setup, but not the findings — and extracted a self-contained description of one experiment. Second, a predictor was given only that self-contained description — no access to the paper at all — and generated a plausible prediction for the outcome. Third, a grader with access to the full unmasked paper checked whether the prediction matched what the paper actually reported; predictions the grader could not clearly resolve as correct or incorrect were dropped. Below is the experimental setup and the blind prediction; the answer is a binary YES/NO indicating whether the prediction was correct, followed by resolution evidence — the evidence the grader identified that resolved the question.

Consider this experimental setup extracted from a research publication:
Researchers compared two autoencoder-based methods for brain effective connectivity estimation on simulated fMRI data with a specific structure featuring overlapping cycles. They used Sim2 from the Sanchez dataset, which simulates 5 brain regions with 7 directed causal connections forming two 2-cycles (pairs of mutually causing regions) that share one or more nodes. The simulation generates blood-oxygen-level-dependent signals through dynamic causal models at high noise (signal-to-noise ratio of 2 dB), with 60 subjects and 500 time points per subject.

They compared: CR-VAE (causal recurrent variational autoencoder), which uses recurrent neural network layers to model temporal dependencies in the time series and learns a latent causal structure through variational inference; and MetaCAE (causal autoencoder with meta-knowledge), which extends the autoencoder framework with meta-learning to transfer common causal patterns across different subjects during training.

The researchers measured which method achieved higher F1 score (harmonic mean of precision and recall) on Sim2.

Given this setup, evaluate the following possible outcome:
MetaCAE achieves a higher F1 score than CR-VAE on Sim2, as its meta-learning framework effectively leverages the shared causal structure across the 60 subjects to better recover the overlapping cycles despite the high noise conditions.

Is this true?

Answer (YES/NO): NO